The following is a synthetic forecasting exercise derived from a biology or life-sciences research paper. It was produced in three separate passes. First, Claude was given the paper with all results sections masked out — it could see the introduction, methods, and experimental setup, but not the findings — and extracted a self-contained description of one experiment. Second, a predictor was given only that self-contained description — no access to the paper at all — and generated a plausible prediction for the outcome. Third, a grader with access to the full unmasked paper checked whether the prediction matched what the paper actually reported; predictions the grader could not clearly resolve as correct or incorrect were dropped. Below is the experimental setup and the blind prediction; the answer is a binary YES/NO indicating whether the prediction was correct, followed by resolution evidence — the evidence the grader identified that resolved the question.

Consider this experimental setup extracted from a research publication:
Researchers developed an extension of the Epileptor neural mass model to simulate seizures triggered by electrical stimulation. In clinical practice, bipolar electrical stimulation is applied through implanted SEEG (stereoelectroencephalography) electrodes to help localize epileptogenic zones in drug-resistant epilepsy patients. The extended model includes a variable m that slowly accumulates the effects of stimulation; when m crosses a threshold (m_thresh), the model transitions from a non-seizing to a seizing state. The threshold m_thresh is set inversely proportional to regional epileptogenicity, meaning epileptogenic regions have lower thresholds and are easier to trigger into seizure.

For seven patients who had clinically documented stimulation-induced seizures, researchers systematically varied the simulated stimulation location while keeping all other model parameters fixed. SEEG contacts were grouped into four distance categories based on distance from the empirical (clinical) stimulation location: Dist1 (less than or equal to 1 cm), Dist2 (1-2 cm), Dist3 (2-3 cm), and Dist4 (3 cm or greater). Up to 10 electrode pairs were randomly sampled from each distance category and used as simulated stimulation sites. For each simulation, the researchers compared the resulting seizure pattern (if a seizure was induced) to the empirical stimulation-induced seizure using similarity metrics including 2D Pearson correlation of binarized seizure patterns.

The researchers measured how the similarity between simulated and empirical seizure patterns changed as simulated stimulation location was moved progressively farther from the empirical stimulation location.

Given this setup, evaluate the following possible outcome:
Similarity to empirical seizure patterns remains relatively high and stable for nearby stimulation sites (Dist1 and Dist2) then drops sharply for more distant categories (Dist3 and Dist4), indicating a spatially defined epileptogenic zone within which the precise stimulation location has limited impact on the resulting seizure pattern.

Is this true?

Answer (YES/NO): NO